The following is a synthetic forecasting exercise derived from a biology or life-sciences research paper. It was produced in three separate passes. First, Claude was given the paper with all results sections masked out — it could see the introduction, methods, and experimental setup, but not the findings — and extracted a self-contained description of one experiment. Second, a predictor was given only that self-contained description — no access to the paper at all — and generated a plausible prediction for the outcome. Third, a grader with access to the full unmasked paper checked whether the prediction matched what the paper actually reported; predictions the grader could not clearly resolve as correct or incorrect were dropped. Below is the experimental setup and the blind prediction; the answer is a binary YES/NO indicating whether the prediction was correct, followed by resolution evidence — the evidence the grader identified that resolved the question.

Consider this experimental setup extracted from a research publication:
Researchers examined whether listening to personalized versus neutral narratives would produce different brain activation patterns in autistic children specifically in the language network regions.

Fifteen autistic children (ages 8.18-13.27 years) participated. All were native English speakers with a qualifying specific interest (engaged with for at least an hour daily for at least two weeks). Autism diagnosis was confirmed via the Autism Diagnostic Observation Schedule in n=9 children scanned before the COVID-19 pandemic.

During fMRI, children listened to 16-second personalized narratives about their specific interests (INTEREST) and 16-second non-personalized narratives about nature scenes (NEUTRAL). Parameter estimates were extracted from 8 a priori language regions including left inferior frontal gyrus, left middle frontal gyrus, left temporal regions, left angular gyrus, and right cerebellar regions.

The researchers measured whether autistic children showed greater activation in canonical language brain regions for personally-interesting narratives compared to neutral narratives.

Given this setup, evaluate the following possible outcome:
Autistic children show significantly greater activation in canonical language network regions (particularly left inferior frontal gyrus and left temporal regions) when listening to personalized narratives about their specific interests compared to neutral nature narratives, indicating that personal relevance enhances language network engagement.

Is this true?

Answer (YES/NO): YES